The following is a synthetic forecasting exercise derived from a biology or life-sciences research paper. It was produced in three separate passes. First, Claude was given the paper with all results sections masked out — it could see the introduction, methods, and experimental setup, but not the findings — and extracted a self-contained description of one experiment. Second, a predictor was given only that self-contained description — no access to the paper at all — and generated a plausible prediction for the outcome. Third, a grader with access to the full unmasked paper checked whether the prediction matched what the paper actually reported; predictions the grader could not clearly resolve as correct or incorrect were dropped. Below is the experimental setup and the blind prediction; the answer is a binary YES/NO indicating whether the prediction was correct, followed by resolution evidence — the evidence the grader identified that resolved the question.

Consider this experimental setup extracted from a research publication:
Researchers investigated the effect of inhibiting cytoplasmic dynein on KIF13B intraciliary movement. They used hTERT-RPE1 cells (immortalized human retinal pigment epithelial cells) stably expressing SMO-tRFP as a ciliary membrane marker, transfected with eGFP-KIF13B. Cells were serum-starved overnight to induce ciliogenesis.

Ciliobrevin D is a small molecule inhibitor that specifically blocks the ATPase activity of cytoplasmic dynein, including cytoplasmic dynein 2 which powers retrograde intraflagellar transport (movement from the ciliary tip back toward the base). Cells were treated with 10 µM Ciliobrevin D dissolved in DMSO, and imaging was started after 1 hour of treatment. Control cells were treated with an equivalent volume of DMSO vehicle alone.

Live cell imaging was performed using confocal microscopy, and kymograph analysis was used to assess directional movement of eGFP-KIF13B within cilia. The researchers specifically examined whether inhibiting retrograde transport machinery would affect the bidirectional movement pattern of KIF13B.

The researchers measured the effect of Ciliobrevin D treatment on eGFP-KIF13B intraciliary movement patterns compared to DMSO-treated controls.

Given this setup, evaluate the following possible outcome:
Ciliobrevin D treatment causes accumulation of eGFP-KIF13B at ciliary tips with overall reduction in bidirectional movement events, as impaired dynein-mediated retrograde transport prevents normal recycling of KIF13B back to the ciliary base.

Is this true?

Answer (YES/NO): NO